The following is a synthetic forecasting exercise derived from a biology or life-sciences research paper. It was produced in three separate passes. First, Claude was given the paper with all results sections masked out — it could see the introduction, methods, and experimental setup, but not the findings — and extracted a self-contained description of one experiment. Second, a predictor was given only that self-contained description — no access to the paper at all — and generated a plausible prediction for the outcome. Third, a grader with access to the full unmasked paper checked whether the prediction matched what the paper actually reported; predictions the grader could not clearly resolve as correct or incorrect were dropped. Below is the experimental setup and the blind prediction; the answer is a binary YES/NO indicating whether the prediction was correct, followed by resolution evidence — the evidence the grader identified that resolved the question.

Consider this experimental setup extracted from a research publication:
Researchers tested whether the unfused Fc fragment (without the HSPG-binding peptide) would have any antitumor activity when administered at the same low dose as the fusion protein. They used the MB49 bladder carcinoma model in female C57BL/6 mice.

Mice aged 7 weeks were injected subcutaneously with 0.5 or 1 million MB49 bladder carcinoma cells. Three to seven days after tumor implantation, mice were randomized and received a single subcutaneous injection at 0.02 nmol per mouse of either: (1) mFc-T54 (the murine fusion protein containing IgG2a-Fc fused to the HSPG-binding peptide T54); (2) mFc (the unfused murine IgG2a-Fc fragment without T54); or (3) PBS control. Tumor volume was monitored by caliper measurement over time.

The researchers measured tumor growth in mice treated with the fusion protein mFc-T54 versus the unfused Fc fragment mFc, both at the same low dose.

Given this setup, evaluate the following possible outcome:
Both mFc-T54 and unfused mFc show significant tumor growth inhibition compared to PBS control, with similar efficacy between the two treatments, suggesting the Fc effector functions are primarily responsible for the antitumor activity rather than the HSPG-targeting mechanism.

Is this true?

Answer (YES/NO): NO